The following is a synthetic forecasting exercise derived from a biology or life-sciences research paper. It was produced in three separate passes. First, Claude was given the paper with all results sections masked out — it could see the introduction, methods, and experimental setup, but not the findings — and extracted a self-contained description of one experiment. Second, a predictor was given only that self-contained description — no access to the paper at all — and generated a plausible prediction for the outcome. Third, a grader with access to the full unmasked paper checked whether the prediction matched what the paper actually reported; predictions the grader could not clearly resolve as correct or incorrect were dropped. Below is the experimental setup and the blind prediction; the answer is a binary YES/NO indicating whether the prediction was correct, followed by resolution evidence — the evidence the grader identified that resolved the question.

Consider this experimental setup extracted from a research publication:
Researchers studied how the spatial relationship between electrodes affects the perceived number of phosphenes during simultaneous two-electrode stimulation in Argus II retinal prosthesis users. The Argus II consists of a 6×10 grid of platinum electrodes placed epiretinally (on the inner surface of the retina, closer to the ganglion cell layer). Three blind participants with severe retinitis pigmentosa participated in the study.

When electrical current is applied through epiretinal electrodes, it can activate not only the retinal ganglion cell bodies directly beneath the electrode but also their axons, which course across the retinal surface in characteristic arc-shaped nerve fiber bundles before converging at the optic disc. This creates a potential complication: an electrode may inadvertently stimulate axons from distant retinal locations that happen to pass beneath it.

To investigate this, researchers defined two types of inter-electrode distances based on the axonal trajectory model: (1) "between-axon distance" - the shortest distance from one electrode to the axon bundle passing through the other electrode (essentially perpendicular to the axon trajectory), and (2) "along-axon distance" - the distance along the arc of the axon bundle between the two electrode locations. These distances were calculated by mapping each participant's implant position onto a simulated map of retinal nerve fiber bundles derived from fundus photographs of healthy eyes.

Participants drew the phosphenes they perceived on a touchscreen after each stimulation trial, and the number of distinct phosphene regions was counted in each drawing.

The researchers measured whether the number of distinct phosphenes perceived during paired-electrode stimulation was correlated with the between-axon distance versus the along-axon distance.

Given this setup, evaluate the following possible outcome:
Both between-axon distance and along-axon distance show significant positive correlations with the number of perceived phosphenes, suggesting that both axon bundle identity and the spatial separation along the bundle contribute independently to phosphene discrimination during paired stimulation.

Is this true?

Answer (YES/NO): NO